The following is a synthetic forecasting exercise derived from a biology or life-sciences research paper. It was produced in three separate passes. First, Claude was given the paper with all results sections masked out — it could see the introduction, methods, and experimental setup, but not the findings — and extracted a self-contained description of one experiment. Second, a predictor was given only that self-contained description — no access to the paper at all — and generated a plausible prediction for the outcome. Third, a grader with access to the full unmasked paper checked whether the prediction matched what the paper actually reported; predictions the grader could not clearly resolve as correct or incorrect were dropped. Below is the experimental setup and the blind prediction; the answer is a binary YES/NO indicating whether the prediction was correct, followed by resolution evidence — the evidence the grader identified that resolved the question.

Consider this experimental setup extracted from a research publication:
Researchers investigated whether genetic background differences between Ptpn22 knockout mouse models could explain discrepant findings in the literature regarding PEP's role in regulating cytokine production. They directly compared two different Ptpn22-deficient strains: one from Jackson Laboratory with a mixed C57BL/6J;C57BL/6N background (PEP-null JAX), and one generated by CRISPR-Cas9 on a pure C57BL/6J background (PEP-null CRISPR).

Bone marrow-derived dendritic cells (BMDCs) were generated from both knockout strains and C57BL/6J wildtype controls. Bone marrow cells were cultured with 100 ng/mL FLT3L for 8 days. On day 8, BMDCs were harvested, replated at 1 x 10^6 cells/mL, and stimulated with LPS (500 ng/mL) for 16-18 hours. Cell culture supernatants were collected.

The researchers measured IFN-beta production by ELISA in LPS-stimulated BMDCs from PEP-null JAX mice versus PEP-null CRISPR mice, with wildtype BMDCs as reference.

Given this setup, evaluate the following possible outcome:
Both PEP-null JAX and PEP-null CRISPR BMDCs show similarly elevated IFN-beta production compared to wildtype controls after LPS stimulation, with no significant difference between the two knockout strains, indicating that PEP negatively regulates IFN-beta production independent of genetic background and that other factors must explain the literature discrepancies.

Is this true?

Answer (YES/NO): NO